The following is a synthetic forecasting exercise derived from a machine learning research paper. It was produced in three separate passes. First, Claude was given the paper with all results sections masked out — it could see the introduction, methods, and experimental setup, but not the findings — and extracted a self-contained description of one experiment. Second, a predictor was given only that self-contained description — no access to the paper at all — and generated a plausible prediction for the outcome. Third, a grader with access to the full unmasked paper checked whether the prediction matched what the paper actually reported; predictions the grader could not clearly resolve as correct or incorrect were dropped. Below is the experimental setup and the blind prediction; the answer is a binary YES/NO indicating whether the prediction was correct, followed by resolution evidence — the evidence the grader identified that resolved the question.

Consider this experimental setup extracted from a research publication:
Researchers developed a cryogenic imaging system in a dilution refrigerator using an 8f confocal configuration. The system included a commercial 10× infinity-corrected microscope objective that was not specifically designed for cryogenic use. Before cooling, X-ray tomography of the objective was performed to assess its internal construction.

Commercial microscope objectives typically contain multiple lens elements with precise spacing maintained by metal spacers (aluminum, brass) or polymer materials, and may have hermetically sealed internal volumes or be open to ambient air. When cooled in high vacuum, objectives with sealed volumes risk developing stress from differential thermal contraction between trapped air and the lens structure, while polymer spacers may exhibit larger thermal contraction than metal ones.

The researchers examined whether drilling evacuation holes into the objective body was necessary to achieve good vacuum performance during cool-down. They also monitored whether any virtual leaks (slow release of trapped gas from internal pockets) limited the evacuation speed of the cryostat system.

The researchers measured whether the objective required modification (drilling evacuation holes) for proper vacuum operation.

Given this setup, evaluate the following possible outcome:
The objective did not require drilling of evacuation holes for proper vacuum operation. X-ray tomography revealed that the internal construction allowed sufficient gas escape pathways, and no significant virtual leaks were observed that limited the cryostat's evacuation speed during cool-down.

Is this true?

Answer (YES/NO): YES